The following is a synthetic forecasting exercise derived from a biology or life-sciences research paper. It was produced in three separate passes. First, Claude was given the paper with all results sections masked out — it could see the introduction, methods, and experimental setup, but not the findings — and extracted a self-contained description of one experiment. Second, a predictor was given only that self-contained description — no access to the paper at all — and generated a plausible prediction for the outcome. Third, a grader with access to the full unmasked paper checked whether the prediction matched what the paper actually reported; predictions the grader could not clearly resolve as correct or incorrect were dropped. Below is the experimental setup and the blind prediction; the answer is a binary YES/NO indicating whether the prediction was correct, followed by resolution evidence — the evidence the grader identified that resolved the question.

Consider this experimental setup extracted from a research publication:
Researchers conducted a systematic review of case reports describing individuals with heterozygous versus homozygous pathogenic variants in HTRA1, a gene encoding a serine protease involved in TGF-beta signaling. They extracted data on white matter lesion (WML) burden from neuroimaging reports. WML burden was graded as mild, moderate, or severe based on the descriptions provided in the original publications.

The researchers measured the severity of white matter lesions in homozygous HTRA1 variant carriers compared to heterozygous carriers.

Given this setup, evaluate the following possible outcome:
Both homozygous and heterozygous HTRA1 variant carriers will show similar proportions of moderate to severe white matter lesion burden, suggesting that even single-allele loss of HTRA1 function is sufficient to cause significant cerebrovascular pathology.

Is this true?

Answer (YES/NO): NO